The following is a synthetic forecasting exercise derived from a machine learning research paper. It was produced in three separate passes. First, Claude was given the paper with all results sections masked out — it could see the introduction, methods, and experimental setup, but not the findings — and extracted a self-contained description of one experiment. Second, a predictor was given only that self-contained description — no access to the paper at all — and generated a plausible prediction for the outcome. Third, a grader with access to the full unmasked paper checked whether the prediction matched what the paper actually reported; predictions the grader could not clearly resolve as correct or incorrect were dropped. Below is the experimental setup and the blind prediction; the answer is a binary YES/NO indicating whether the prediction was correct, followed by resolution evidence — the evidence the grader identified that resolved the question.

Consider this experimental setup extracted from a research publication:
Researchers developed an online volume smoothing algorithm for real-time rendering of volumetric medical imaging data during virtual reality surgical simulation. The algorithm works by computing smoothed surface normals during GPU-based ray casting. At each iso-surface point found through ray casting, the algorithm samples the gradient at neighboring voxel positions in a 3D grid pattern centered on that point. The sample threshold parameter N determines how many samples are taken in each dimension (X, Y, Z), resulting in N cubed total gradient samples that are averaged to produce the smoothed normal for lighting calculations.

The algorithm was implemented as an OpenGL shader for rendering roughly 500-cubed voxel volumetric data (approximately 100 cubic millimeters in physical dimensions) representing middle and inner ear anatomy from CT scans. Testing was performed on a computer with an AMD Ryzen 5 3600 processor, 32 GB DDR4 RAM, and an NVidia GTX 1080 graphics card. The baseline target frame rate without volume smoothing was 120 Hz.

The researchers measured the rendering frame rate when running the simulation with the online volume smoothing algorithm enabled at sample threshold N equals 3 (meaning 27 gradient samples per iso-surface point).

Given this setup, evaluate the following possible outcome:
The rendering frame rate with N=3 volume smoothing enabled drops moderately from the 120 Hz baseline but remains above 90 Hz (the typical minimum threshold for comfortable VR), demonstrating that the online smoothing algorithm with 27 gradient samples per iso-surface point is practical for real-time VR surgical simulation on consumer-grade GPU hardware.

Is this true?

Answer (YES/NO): YES